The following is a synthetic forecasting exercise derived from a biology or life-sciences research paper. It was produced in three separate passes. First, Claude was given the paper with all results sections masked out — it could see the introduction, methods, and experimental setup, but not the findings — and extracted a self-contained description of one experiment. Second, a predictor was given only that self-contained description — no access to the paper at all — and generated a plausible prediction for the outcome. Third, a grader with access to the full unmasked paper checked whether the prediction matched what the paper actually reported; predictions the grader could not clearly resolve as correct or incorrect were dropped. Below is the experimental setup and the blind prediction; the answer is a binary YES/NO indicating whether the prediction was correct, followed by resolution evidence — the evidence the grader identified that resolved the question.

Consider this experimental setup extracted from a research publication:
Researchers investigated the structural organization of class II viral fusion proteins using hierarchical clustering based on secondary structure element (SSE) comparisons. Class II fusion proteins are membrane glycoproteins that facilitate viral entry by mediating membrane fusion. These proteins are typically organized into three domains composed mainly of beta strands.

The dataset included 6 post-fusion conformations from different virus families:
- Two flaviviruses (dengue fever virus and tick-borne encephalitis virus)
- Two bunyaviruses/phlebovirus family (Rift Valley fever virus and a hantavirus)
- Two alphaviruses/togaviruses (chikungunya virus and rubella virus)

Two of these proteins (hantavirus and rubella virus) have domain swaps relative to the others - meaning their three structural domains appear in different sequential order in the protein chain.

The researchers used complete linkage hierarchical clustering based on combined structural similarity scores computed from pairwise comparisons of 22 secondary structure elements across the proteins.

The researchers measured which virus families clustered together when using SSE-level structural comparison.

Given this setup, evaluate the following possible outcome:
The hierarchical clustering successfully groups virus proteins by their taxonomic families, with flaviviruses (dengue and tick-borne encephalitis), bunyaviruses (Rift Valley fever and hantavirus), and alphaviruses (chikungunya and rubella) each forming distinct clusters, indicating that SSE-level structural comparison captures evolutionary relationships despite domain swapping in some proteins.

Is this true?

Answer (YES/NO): NO